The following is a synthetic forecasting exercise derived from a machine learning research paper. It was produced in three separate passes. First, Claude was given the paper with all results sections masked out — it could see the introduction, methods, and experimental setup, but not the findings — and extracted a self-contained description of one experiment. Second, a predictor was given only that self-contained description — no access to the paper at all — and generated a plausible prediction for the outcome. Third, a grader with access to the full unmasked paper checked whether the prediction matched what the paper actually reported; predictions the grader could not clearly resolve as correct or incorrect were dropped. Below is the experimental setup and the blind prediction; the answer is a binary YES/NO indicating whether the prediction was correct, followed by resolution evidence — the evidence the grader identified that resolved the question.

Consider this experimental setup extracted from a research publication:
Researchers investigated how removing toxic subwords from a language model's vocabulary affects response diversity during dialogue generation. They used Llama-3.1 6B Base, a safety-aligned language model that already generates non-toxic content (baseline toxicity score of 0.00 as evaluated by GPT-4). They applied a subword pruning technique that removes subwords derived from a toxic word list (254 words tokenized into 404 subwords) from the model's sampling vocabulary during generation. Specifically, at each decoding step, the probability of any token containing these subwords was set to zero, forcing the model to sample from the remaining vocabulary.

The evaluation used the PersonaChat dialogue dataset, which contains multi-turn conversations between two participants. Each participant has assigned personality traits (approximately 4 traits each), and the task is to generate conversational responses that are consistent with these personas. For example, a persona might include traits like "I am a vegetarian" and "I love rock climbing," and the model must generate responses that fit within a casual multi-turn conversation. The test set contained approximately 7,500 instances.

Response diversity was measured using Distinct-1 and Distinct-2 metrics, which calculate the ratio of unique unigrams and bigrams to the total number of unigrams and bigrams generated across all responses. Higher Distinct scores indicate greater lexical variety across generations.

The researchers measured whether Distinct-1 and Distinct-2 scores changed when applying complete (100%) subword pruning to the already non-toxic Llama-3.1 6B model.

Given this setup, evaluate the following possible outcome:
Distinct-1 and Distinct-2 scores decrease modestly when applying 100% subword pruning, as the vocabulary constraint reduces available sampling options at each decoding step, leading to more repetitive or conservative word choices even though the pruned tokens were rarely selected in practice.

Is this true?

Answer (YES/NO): NO